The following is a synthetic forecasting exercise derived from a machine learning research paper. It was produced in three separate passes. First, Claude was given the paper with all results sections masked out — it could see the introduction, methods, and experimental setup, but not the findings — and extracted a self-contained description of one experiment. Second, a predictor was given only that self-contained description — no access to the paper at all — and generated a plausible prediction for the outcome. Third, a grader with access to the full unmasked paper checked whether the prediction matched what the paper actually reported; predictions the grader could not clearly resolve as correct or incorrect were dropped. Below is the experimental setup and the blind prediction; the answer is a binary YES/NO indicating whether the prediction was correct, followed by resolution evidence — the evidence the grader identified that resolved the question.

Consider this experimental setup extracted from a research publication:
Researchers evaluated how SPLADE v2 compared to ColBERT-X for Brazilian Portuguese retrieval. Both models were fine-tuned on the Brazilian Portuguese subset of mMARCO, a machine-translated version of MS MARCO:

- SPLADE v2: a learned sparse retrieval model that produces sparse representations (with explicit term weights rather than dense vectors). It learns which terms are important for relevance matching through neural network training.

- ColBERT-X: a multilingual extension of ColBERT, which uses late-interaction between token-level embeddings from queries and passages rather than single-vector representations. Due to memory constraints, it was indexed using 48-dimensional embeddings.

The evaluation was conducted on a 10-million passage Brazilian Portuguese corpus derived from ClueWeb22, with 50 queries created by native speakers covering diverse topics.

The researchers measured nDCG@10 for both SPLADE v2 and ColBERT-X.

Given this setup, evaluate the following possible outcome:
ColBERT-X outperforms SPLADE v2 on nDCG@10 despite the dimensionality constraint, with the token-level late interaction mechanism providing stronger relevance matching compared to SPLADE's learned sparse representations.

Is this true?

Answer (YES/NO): YES